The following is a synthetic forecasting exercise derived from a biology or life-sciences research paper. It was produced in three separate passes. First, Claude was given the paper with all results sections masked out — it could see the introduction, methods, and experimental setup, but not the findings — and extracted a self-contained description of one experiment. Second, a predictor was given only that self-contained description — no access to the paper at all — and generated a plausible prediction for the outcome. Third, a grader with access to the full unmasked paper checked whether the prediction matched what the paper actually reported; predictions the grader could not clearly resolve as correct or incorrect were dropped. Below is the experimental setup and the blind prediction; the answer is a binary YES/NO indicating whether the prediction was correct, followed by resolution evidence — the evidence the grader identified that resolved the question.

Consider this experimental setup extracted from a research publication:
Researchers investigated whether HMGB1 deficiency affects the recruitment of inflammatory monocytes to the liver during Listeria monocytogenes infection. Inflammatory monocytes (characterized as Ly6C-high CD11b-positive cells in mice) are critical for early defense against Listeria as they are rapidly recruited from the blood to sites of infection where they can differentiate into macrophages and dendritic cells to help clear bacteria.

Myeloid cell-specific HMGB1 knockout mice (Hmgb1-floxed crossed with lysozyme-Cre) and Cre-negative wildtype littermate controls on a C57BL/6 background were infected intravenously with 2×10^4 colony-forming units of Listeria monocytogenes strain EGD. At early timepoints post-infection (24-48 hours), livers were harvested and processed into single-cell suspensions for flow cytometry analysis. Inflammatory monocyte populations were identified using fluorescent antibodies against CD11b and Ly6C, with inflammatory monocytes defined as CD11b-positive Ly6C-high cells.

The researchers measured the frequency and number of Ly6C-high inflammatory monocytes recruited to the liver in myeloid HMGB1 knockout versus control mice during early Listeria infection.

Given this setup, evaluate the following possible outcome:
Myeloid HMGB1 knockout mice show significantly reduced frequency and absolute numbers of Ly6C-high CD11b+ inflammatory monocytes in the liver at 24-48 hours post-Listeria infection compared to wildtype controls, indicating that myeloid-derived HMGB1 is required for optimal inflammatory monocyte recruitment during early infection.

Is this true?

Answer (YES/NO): YES